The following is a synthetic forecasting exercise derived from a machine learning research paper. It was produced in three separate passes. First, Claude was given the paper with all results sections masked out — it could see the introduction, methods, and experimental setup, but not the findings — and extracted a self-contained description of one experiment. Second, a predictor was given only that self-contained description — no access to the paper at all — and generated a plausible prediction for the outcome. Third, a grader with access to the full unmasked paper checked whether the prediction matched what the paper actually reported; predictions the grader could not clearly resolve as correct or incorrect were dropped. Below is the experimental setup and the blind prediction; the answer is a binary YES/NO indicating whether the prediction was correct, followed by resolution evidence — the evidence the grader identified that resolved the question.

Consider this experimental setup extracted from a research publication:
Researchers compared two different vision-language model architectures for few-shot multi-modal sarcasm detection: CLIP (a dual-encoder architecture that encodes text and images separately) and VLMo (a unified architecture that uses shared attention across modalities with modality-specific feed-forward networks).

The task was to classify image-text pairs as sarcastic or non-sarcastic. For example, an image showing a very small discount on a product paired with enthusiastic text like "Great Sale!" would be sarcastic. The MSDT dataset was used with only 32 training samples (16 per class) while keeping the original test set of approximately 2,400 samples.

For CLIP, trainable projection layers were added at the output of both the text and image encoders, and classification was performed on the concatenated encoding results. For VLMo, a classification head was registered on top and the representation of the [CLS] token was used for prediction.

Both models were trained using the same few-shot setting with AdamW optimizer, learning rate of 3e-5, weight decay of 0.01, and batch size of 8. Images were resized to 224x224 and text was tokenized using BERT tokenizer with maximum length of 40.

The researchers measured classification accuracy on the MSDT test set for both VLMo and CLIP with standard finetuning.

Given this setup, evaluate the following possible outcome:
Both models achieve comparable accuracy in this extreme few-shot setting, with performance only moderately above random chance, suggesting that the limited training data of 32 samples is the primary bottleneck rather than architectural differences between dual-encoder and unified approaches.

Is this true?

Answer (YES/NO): NO